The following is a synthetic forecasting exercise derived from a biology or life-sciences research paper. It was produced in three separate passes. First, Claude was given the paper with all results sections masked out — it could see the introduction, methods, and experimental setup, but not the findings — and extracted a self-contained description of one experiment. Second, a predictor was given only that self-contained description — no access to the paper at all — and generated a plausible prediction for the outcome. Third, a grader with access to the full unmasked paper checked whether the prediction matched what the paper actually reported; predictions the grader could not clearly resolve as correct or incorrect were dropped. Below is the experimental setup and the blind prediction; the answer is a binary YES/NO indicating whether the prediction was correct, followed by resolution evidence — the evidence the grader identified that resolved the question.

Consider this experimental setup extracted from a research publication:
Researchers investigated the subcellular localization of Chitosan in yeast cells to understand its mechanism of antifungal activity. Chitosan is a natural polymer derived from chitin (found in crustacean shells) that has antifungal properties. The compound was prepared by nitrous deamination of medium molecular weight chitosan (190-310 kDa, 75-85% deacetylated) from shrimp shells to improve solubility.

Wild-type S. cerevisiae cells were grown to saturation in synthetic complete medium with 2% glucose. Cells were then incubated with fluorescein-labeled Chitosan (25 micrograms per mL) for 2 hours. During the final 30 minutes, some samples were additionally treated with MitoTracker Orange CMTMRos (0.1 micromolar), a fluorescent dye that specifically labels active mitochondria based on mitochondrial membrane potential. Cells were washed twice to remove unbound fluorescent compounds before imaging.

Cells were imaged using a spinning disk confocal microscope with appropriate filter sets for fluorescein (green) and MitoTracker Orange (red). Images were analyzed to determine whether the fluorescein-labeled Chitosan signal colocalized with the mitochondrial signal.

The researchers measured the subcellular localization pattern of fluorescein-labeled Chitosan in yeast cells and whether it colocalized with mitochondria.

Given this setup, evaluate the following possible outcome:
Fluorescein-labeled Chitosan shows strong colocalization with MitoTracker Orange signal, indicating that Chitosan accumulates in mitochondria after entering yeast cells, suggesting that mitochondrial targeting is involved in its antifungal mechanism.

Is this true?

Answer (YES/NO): NO